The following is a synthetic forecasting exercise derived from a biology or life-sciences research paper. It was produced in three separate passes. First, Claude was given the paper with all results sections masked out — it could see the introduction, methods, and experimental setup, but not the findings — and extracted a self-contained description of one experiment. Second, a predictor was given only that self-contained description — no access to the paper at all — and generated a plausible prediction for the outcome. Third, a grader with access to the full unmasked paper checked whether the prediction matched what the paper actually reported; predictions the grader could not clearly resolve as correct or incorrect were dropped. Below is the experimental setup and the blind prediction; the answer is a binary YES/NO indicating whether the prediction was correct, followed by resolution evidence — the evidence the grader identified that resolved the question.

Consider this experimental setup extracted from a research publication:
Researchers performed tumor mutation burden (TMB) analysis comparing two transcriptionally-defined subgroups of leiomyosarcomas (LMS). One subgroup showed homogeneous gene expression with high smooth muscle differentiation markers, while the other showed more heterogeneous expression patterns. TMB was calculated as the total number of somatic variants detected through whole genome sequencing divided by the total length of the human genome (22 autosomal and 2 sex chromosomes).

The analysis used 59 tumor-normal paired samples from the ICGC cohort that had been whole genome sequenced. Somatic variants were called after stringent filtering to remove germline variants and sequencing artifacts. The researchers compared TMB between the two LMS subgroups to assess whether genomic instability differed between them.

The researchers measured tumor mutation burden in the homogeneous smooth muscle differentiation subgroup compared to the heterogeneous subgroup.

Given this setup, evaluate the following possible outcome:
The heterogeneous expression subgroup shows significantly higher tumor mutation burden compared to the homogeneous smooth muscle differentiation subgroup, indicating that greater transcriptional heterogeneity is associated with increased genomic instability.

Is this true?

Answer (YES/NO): NO